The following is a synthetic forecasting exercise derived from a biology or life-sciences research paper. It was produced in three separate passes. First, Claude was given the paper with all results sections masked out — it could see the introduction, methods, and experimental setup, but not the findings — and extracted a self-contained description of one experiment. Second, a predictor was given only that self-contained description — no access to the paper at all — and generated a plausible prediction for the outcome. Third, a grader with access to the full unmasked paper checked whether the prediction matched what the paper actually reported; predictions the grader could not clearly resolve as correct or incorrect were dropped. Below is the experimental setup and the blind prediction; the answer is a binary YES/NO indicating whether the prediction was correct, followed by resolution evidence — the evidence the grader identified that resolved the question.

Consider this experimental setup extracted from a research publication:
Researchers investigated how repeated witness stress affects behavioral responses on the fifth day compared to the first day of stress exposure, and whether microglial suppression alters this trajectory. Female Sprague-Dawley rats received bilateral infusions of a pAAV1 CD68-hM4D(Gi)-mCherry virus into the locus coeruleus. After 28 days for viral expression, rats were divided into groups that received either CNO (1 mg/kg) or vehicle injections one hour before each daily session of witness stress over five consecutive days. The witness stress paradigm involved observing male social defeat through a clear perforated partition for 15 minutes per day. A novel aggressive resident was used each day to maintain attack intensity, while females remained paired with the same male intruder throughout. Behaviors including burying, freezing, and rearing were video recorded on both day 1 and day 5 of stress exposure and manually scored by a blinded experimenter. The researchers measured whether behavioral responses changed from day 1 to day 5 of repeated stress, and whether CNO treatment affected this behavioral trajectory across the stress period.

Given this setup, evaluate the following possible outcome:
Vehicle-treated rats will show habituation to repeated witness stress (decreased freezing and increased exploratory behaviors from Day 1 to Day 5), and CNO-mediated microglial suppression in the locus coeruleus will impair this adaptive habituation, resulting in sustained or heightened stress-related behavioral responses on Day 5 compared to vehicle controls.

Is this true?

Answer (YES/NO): NO